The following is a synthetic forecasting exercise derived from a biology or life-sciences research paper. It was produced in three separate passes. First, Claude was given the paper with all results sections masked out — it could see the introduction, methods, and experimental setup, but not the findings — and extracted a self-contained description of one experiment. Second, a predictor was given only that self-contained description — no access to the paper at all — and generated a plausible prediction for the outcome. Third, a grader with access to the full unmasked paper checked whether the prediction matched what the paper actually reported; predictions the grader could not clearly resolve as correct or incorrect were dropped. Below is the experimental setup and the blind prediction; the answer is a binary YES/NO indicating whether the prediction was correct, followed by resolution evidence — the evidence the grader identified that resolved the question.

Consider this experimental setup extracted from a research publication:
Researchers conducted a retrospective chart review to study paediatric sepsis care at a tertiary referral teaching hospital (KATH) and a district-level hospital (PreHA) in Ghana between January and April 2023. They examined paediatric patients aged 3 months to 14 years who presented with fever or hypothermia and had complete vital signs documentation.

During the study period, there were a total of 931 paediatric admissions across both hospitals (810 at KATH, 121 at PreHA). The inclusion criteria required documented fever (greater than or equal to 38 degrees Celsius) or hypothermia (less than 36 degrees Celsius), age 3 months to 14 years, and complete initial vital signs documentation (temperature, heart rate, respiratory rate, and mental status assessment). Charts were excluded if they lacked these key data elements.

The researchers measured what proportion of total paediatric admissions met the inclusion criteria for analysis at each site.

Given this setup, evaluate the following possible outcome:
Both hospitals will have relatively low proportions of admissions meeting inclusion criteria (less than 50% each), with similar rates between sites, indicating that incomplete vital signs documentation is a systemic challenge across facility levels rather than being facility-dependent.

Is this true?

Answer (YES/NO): NO